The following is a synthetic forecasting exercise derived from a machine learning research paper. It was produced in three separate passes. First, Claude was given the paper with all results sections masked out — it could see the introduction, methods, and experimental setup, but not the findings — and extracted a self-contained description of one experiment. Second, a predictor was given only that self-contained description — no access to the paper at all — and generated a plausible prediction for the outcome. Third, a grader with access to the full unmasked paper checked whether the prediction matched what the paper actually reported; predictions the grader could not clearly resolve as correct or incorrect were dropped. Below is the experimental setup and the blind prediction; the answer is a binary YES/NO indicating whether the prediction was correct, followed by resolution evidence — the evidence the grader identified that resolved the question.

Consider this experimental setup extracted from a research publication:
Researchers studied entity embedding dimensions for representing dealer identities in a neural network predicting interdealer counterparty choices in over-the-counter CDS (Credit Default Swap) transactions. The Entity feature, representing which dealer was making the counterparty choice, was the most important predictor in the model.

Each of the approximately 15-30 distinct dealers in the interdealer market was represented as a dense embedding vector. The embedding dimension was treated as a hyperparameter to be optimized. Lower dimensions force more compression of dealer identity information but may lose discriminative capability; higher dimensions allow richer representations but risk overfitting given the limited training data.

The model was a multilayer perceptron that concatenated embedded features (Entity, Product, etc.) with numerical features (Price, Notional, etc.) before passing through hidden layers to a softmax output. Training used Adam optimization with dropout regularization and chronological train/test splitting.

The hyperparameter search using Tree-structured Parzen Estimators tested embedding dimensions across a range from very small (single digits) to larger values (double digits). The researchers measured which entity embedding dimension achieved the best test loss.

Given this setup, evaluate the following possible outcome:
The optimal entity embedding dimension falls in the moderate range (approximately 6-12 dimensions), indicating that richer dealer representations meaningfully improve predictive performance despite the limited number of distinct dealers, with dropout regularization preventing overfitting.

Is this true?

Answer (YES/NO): NO